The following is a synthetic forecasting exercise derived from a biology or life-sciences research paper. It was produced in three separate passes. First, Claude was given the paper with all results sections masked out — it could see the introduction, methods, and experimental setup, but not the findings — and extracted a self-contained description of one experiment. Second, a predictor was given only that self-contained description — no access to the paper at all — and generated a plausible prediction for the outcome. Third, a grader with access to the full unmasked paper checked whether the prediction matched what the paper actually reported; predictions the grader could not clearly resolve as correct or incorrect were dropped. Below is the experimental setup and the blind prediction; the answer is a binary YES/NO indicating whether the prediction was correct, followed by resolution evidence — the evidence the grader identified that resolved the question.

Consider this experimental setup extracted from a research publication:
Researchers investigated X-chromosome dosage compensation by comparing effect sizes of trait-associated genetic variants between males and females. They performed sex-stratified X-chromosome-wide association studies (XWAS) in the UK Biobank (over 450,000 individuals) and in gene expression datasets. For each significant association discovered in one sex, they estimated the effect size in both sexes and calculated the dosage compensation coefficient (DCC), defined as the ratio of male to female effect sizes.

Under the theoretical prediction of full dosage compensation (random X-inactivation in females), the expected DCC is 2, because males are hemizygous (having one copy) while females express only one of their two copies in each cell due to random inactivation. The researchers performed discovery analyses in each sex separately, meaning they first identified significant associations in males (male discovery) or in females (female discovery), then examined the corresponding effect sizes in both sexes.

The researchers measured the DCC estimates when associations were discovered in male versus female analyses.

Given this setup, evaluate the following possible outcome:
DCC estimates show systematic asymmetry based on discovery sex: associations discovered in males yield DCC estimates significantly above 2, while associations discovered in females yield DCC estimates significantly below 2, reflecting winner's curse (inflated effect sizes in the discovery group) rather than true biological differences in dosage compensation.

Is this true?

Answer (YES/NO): NO